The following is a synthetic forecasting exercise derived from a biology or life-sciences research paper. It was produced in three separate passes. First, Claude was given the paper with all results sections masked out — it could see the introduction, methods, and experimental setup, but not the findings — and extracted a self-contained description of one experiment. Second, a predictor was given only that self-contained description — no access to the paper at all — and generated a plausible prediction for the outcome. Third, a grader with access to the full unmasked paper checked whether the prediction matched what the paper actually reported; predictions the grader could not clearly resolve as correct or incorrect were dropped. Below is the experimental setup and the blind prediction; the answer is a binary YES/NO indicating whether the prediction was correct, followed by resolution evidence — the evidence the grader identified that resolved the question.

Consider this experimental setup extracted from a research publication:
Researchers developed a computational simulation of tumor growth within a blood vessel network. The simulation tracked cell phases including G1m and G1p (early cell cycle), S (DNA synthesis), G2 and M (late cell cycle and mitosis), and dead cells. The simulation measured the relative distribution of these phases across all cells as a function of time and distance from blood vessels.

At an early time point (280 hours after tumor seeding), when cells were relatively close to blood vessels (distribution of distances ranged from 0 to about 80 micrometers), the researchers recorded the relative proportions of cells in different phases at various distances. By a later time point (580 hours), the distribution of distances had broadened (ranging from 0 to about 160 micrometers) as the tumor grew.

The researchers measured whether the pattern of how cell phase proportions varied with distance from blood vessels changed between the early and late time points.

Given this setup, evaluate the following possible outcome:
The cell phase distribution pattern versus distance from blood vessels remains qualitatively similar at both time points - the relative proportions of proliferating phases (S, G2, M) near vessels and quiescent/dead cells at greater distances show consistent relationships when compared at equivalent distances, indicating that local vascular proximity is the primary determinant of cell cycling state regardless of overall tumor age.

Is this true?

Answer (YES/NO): YES